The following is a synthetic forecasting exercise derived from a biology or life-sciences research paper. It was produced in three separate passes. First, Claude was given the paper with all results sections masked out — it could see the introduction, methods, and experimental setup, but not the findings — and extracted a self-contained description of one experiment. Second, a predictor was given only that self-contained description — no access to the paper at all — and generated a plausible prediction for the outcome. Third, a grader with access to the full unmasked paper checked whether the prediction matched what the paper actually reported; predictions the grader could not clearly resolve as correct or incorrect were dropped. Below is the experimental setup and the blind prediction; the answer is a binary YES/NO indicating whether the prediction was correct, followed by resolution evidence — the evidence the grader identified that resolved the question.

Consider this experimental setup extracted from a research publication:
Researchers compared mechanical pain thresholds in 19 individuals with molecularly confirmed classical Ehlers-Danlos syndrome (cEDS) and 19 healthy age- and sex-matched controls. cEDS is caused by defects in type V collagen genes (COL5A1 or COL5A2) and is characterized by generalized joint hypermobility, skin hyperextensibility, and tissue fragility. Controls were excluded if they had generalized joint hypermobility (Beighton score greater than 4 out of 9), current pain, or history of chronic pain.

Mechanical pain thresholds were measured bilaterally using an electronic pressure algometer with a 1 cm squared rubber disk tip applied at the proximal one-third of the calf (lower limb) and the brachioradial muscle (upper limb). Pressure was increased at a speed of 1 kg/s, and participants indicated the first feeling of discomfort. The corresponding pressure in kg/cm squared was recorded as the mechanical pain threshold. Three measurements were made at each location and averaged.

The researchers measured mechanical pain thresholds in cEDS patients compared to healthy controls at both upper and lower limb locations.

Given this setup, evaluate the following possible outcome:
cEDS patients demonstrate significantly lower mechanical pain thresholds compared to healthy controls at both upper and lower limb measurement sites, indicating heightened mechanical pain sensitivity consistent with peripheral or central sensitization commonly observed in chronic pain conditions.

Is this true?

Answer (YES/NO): YES